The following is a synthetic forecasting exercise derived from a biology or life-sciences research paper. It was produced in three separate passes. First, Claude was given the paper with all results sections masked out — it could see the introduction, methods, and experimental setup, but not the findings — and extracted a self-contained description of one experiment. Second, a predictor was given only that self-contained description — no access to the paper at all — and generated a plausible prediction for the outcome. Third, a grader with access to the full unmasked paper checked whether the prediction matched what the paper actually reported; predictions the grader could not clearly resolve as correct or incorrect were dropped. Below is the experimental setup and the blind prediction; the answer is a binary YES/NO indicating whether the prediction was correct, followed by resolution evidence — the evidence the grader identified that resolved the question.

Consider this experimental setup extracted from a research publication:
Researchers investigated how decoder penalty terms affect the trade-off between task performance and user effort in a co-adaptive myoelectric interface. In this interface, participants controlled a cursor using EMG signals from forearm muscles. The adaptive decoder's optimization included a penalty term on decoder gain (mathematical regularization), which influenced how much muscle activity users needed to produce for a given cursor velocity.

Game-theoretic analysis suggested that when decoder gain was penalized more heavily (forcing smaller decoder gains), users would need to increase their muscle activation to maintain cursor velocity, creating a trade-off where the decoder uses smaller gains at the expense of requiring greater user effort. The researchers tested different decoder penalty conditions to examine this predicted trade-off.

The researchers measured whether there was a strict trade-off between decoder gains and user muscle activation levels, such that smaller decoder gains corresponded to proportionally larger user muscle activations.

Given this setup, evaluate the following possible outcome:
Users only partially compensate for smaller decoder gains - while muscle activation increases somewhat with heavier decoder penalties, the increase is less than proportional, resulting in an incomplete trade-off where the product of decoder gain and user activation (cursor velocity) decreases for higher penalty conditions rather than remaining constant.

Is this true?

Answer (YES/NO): YES